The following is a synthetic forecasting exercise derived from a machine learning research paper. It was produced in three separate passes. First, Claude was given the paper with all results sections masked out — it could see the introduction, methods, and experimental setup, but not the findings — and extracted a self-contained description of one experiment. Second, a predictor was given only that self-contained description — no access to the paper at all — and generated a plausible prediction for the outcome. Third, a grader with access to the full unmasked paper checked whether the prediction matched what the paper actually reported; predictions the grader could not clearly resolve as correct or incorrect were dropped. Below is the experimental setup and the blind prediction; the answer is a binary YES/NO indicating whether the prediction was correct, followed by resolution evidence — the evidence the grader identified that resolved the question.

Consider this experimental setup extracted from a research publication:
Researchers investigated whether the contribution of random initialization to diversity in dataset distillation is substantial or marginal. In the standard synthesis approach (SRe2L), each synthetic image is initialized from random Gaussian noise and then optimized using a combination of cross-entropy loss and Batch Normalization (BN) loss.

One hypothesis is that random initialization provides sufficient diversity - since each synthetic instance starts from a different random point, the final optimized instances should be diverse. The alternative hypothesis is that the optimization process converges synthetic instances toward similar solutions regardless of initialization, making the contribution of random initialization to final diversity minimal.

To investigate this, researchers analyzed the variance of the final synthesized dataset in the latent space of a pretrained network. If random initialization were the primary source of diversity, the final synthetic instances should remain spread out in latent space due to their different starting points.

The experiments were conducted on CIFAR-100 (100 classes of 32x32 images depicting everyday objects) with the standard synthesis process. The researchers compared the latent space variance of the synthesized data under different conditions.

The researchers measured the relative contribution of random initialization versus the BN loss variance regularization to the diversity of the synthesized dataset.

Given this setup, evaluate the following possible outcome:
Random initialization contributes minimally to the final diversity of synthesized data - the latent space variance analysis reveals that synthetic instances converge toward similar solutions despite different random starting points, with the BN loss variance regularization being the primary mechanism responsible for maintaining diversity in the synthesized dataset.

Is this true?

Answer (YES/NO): YES